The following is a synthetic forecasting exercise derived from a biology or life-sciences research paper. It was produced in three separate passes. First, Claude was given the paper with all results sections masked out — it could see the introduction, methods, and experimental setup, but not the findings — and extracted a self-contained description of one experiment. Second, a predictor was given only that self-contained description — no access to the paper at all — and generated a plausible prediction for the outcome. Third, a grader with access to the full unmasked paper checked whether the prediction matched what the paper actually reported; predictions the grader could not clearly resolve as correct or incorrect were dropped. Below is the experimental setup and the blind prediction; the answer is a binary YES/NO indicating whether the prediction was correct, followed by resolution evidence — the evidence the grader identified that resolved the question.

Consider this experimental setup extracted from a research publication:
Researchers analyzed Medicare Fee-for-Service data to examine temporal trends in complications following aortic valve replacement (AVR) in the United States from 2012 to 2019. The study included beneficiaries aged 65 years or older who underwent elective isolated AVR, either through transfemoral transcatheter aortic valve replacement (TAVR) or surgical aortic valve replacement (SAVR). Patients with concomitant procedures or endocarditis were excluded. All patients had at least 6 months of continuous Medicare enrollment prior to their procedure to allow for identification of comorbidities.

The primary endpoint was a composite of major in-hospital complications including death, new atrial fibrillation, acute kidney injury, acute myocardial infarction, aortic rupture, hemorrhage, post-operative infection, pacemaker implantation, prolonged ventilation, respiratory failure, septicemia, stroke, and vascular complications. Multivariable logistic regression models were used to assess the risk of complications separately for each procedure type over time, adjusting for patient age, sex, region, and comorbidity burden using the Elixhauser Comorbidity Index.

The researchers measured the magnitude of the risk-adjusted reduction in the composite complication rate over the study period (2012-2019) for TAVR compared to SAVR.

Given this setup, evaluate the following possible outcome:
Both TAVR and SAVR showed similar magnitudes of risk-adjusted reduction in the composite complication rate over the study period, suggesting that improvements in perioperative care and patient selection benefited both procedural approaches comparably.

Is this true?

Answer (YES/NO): NO